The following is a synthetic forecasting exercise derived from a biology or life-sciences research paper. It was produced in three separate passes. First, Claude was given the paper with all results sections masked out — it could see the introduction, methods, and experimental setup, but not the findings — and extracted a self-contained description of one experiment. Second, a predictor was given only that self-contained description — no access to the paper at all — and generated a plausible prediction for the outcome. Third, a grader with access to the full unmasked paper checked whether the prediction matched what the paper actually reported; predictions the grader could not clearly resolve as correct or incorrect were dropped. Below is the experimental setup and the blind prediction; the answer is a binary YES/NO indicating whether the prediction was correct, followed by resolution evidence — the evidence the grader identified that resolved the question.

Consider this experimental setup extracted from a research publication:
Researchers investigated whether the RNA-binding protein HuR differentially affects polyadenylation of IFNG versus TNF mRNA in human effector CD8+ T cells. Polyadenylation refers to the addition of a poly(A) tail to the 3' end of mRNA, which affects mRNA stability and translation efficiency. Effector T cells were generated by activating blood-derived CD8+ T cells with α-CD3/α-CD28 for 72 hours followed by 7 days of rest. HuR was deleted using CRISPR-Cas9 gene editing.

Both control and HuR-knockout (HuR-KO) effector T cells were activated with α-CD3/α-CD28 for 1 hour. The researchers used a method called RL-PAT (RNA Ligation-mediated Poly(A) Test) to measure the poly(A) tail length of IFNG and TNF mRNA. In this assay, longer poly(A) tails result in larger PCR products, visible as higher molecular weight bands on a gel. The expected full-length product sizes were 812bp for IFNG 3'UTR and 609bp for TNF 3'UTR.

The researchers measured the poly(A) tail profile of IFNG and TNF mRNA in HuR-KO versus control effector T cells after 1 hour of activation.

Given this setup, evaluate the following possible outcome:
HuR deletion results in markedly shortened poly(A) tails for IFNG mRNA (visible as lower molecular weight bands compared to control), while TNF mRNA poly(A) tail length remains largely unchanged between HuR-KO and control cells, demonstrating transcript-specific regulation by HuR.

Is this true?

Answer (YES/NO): NO